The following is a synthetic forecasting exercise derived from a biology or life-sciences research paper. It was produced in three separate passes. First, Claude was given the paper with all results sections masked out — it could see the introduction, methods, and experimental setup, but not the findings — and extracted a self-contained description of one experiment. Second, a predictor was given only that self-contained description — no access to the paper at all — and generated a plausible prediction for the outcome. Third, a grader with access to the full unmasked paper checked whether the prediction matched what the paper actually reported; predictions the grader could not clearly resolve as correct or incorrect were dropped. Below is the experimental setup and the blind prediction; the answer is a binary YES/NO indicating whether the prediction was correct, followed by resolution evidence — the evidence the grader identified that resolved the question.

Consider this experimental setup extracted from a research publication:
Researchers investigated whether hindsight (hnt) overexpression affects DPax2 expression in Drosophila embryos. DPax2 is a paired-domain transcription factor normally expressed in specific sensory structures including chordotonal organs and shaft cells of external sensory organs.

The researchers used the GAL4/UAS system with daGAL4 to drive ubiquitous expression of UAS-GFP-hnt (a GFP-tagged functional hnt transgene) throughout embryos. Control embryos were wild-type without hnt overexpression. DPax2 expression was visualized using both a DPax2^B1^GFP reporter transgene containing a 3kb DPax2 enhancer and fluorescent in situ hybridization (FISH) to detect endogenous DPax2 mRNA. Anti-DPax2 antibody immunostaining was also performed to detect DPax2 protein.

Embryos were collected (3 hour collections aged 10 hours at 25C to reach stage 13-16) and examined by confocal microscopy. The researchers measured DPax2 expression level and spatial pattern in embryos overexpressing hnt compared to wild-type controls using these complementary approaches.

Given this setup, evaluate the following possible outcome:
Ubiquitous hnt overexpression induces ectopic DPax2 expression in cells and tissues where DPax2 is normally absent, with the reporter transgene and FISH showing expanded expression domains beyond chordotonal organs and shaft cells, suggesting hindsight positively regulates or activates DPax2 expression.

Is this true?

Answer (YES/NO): YES